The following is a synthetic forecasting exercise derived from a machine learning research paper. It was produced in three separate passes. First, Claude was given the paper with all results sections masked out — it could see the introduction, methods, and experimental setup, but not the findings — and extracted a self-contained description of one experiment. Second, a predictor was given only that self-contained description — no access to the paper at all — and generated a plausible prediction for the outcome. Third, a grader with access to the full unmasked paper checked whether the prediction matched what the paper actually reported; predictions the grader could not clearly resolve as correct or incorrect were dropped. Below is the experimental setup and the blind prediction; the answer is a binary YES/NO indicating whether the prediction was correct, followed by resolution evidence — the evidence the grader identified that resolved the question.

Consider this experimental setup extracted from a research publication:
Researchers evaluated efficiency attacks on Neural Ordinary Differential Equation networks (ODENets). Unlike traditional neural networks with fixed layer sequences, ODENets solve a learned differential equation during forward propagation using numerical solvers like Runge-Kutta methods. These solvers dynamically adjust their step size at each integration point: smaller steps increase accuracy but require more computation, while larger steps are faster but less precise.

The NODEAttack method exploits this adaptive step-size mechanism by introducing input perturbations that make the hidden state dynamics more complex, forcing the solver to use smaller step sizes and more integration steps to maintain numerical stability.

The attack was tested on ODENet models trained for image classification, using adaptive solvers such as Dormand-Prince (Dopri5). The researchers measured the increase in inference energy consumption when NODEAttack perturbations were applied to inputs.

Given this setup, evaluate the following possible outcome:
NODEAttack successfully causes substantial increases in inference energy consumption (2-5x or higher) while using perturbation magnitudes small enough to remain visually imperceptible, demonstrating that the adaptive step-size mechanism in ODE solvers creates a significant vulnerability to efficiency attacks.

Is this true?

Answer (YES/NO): YES